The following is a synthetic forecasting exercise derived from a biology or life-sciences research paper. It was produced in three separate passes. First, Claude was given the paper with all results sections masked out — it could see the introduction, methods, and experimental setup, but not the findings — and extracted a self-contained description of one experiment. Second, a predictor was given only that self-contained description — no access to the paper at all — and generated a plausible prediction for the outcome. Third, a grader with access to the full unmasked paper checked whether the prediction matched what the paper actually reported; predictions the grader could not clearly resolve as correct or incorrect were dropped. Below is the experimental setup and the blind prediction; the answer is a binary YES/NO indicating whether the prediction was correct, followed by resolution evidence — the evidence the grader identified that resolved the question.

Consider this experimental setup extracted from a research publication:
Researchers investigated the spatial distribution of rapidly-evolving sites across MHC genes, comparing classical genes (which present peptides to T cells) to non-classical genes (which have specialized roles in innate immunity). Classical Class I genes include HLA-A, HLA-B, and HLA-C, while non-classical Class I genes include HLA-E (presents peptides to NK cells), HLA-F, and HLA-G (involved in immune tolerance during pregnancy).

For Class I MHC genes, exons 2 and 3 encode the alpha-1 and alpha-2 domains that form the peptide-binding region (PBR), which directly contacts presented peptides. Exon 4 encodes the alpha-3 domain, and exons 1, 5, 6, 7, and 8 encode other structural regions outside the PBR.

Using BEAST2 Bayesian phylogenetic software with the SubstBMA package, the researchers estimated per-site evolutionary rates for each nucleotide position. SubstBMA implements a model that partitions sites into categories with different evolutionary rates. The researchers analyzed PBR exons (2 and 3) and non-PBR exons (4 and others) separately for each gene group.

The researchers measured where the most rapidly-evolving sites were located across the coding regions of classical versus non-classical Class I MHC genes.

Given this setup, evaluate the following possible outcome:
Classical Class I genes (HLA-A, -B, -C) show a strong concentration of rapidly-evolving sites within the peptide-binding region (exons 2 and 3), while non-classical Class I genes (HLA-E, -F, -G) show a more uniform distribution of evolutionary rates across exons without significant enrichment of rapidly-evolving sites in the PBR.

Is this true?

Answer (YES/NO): YES